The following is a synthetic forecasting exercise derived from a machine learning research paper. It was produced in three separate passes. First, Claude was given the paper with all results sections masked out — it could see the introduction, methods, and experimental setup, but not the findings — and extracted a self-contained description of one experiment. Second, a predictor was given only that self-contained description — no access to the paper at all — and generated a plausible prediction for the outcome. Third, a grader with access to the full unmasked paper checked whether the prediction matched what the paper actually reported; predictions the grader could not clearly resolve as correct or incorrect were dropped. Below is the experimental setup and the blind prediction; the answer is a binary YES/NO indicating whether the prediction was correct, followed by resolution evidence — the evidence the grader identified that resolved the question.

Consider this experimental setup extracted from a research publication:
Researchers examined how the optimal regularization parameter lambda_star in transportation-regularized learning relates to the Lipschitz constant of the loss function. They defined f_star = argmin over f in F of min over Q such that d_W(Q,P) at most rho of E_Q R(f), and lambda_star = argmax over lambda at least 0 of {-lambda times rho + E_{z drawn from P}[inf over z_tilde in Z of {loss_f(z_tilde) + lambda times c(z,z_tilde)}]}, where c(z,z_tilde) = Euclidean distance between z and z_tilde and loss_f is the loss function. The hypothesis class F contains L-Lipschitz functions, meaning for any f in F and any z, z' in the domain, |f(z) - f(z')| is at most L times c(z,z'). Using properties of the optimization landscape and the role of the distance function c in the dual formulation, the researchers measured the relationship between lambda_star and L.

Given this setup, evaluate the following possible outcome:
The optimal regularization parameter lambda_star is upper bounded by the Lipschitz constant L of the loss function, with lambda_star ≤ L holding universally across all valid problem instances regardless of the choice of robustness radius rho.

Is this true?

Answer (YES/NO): YES